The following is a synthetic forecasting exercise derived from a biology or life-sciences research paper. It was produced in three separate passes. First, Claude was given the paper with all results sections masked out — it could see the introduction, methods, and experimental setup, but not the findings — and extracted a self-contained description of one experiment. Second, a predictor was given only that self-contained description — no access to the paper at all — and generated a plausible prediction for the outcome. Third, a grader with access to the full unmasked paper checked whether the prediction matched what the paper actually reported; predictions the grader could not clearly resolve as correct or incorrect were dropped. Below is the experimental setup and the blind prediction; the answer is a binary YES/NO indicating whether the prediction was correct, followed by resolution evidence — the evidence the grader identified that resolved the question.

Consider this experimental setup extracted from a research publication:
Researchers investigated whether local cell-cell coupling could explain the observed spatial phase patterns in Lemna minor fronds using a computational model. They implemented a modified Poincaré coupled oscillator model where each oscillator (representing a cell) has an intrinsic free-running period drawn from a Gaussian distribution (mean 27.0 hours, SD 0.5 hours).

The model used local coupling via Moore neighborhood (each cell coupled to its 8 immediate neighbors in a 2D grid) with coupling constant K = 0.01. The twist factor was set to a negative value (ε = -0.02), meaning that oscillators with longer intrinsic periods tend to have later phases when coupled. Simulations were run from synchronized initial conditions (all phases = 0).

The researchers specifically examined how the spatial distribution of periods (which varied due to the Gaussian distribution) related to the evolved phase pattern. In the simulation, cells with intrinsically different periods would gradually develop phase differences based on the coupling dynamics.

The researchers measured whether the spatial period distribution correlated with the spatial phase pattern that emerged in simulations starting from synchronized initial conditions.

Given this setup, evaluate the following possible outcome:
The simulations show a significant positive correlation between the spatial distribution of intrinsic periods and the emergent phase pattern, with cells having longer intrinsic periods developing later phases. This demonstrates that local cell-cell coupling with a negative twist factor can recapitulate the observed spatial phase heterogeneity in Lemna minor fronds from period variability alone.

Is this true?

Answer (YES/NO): NO